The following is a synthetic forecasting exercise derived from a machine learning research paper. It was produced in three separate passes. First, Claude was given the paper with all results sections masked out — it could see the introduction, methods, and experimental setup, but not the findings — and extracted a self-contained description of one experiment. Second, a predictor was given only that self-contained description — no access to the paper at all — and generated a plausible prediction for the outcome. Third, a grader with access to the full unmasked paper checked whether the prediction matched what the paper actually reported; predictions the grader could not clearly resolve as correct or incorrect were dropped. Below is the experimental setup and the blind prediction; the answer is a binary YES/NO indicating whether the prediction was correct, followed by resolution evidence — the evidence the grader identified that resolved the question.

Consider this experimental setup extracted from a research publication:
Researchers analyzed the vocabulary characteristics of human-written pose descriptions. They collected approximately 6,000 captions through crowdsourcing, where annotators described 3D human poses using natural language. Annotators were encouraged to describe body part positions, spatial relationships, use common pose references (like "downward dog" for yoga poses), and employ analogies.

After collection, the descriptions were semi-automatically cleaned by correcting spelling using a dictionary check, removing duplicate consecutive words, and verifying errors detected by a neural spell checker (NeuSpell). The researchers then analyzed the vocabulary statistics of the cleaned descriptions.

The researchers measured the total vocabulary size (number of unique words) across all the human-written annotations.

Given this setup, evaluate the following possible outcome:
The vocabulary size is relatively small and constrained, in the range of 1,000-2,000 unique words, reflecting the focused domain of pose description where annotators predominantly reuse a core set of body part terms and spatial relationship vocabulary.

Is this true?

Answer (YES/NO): YES